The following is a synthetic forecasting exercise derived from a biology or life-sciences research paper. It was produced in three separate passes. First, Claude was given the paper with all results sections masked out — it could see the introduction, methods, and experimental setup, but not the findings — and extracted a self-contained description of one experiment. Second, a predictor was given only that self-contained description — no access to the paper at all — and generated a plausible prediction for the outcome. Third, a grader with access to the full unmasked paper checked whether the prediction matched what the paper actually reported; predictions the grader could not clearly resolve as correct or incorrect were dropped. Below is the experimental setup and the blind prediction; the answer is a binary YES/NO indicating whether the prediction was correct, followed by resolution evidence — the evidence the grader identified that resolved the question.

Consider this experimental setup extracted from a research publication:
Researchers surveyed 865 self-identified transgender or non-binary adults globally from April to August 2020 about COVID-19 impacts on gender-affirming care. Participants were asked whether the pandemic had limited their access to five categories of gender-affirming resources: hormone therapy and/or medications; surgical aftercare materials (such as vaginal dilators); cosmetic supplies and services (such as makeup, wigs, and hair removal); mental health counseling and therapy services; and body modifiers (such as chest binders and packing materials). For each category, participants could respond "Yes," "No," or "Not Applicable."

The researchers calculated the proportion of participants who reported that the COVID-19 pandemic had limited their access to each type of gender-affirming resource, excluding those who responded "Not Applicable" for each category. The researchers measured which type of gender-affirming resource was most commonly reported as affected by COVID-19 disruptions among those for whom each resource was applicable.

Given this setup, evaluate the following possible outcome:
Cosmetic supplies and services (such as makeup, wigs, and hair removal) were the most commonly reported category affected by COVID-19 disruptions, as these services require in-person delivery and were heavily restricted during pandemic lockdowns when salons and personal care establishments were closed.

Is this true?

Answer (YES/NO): NO